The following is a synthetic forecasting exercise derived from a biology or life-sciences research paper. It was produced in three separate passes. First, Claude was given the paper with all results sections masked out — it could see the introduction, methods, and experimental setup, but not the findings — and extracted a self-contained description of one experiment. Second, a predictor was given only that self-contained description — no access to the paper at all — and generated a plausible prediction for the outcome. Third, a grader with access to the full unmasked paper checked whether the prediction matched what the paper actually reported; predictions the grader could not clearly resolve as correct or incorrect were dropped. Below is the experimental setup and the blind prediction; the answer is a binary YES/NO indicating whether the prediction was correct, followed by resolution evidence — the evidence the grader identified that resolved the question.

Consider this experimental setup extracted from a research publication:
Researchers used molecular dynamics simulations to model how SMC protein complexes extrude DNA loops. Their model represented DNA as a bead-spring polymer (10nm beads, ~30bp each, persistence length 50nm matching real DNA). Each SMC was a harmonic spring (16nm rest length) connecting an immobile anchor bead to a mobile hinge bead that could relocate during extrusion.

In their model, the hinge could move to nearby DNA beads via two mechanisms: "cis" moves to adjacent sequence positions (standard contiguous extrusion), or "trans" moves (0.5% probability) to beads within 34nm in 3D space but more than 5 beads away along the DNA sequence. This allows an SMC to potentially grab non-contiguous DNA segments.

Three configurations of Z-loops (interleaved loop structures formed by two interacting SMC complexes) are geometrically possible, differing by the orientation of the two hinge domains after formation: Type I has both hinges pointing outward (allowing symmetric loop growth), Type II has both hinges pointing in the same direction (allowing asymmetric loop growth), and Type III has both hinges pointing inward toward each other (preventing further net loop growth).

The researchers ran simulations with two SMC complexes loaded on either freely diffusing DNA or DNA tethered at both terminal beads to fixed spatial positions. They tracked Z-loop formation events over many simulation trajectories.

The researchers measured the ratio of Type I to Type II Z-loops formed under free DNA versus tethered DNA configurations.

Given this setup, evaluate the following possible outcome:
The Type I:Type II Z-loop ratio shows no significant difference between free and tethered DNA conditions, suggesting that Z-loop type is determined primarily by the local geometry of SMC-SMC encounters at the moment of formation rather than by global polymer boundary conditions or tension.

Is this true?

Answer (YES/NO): NO